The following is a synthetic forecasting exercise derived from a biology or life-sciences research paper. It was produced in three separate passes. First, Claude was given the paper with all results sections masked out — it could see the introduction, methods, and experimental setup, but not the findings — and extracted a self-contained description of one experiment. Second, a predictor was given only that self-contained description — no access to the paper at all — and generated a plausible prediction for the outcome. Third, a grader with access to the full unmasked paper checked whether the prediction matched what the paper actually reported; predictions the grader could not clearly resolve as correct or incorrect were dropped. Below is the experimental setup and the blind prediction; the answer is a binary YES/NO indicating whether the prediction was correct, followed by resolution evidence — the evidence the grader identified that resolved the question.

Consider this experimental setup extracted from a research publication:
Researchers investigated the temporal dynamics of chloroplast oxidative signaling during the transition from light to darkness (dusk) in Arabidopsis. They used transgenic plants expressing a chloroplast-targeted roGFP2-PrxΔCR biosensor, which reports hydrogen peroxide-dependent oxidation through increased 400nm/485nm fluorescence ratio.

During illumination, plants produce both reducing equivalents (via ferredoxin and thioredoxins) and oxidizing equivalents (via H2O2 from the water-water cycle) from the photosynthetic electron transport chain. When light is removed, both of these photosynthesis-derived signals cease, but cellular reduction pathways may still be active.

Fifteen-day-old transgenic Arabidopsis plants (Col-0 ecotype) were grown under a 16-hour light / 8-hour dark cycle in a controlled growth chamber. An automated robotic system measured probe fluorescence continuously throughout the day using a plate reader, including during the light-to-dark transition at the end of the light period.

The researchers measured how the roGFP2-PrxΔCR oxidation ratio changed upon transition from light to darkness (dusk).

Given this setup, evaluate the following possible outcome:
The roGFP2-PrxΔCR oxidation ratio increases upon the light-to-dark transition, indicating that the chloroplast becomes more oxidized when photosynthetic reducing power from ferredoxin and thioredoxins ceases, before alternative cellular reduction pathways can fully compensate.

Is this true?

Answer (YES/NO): NO